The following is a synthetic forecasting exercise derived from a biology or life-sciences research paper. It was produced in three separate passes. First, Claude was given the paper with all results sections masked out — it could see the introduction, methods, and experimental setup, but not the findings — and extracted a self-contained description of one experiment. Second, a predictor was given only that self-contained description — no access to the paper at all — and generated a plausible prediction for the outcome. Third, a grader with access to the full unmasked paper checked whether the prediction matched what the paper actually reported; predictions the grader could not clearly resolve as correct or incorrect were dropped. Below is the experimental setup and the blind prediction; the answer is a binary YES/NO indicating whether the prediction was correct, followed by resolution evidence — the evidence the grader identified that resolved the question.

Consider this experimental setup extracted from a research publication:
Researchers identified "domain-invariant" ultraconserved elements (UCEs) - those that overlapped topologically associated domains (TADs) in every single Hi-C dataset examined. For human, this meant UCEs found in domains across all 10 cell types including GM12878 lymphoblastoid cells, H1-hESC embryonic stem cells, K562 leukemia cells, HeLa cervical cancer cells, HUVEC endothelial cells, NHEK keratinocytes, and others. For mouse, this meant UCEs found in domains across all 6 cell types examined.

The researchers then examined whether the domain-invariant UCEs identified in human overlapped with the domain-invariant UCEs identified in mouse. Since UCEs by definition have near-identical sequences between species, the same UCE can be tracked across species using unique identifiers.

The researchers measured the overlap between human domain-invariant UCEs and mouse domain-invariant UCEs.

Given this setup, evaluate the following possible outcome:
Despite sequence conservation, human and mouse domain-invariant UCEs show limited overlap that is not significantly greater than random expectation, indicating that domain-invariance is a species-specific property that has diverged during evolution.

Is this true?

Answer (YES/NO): NO